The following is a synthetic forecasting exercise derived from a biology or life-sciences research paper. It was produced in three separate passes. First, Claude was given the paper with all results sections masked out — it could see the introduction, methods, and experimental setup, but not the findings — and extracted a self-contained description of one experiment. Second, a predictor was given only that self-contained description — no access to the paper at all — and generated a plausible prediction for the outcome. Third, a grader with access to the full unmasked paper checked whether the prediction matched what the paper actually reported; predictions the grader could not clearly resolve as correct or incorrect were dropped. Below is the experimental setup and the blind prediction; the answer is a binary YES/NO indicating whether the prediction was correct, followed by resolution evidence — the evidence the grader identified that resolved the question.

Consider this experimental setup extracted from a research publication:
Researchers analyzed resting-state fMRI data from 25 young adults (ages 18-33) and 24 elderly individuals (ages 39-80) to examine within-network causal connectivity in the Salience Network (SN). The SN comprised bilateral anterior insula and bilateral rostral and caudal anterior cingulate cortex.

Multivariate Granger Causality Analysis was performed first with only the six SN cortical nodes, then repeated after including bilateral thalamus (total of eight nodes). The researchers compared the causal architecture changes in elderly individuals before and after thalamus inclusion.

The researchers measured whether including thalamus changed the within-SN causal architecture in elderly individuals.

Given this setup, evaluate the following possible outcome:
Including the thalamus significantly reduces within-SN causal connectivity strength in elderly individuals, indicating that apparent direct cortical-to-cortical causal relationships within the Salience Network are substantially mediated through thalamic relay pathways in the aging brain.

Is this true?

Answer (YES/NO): NO